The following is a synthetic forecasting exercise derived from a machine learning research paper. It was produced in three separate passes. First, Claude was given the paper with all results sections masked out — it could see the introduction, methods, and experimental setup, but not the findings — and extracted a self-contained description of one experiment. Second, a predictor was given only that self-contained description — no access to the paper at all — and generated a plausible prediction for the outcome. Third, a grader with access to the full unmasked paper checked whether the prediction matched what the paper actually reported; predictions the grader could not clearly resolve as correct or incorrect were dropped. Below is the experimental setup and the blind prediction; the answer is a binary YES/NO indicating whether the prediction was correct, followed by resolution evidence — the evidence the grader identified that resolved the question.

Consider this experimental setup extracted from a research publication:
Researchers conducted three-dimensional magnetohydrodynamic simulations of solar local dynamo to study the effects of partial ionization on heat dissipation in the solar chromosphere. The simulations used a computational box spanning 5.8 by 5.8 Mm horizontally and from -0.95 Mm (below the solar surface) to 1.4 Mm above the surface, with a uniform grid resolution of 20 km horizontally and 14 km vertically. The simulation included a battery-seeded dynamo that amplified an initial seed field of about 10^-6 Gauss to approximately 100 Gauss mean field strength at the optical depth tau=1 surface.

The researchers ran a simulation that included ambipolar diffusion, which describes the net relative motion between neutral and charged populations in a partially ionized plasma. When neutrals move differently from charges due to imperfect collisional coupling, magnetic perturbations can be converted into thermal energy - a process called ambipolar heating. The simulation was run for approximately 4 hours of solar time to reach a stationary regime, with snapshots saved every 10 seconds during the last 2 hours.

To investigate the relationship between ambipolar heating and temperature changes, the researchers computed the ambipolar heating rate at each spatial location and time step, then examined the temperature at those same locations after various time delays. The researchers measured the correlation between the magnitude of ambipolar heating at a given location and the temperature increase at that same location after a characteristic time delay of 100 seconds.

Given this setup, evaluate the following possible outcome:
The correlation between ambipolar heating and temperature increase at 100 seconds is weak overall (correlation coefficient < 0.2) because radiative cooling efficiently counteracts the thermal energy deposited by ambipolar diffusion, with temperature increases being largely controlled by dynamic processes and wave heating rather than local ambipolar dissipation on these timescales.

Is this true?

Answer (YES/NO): NO